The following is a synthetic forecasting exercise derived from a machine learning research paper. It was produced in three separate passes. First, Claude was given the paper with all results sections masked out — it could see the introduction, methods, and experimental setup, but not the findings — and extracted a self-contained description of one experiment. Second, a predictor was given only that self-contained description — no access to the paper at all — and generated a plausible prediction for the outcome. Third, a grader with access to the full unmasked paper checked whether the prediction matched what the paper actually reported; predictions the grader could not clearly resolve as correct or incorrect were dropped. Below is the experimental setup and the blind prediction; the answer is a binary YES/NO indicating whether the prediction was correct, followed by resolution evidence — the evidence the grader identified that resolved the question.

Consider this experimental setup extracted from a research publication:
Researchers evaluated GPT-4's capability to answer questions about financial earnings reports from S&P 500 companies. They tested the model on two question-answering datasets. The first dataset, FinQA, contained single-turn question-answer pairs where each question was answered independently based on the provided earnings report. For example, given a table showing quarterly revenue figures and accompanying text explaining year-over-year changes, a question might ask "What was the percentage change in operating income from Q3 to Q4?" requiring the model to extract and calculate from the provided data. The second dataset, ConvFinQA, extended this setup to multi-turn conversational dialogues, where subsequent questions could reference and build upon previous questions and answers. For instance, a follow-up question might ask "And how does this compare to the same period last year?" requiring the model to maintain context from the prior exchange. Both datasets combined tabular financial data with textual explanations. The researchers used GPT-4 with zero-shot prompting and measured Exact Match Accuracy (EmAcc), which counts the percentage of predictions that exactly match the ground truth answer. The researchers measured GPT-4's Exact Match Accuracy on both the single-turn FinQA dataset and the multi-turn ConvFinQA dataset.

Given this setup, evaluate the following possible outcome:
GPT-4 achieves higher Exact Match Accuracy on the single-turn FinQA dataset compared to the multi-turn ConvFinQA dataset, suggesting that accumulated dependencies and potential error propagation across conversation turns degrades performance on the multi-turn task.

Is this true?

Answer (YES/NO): NO